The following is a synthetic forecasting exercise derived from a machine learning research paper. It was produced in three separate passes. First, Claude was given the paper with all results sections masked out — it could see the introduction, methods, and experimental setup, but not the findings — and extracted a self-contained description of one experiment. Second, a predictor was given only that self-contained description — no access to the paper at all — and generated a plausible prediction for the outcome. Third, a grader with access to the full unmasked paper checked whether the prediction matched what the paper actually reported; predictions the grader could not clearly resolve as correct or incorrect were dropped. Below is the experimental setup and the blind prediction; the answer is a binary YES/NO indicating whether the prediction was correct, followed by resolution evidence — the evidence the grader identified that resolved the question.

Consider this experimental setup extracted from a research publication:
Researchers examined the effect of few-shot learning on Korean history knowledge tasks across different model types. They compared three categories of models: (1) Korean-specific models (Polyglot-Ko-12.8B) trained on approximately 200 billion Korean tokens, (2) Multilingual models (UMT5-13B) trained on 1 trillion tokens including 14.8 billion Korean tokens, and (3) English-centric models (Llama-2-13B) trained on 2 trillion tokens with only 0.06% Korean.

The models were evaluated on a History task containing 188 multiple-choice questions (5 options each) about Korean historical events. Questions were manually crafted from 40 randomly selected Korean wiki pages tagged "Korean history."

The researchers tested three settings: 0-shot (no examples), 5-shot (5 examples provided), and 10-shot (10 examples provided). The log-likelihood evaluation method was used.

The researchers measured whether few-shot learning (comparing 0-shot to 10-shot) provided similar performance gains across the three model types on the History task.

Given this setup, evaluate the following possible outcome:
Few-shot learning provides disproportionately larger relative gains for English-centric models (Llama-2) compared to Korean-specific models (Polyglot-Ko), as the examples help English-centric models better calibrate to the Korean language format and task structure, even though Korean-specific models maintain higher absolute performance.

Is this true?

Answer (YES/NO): NO